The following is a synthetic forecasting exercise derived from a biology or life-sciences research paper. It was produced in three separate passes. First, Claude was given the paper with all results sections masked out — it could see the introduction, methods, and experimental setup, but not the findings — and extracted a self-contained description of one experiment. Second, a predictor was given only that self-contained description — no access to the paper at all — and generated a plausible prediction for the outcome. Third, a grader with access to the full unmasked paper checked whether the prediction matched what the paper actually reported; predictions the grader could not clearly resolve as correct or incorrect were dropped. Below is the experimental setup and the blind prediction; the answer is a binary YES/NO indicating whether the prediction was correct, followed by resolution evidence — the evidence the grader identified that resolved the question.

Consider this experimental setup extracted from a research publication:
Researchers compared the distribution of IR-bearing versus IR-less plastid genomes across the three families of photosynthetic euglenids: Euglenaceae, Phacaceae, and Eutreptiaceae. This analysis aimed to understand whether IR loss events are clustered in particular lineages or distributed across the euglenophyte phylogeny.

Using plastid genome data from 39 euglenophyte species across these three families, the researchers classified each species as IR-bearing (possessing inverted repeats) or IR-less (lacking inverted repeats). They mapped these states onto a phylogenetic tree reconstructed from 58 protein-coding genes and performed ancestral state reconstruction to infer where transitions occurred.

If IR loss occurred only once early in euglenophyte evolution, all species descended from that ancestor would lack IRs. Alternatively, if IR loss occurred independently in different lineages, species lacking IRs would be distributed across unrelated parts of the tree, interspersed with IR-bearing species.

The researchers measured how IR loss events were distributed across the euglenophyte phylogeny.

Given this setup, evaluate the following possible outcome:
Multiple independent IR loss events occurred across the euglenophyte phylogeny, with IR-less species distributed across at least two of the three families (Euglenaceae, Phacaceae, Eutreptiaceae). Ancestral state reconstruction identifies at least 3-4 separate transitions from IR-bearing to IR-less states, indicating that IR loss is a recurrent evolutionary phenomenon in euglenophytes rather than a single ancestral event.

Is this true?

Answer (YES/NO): NO